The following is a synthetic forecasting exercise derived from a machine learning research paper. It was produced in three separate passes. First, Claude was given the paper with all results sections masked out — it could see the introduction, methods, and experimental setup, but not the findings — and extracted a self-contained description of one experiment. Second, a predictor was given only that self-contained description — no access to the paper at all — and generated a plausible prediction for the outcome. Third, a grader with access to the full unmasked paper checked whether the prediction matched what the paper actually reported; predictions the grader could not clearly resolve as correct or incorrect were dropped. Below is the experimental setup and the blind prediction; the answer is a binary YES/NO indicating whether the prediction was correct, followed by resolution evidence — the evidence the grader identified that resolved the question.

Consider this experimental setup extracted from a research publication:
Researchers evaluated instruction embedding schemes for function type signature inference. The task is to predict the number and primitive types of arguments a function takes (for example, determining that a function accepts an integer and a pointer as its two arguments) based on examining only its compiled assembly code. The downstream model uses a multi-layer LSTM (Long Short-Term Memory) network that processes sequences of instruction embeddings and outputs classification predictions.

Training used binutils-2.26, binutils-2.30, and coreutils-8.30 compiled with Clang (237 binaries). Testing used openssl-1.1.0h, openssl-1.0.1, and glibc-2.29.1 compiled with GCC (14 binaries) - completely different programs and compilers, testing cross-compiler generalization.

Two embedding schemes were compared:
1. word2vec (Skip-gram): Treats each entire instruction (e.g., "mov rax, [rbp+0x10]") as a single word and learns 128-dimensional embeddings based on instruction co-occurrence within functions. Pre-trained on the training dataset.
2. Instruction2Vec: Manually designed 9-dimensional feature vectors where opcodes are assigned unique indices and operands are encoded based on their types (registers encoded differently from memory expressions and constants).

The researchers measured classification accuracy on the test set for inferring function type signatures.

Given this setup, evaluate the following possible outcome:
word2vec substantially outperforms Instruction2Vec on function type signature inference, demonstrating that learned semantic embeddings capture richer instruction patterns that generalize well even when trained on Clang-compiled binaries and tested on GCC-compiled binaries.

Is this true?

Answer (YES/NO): YES